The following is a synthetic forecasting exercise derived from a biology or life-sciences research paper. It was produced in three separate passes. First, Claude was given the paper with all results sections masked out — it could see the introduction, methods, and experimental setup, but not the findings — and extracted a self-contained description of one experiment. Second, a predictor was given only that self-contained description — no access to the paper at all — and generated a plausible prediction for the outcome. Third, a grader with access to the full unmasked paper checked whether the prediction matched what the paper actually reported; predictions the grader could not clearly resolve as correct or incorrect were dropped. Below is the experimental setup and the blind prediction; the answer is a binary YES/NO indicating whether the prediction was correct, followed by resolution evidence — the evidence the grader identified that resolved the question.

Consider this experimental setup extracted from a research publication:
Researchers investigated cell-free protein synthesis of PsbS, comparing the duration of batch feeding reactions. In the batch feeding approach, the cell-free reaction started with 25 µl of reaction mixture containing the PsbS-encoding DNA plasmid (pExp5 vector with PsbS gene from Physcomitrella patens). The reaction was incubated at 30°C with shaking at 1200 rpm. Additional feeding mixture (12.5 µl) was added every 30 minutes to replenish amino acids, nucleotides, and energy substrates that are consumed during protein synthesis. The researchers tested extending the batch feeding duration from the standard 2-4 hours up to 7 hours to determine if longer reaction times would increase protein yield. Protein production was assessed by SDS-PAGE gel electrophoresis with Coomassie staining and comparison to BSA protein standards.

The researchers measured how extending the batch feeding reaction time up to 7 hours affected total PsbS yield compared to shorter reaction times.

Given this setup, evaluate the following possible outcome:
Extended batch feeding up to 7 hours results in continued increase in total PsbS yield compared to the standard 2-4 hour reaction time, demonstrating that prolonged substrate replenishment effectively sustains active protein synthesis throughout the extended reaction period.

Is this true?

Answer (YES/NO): NO